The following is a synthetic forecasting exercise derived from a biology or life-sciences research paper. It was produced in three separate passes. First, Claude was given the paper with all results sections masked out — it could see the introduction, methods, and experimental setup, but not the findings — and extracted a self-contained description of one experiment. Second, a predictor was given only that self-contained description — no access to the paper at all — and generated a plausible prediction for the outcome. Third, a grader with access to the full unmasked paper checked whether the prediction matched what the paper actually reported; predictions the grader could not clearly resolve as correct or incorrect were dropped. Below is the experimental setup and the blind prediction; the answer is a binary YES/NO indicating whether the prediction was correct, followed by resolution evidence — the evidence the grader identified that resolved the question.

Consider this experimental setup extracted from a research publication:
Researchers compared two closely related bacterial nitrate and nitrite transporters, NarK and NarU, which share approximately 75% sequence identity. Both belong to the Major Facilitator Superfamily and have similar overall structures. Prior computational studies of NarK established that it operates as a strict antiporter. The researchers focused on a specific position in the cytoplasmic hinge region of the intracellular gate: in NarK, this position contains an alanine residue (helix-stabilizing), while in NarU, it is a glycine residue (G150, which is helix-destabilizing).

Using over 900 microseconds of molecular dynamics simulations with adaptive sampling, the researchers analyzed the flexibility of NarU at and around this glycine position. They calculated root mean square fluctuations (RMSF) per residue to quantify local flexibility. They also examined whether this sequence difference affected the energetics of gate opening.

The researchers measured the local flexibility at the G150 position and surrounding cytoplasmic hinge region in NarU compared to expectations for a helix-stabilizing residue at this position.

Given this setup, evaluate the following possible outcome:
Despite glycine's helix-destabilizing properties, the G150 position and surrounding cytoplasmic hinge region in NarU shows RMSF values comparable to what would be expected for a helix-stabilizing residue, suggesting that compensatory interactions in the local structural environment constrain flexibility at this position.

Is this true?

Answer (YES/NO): NO